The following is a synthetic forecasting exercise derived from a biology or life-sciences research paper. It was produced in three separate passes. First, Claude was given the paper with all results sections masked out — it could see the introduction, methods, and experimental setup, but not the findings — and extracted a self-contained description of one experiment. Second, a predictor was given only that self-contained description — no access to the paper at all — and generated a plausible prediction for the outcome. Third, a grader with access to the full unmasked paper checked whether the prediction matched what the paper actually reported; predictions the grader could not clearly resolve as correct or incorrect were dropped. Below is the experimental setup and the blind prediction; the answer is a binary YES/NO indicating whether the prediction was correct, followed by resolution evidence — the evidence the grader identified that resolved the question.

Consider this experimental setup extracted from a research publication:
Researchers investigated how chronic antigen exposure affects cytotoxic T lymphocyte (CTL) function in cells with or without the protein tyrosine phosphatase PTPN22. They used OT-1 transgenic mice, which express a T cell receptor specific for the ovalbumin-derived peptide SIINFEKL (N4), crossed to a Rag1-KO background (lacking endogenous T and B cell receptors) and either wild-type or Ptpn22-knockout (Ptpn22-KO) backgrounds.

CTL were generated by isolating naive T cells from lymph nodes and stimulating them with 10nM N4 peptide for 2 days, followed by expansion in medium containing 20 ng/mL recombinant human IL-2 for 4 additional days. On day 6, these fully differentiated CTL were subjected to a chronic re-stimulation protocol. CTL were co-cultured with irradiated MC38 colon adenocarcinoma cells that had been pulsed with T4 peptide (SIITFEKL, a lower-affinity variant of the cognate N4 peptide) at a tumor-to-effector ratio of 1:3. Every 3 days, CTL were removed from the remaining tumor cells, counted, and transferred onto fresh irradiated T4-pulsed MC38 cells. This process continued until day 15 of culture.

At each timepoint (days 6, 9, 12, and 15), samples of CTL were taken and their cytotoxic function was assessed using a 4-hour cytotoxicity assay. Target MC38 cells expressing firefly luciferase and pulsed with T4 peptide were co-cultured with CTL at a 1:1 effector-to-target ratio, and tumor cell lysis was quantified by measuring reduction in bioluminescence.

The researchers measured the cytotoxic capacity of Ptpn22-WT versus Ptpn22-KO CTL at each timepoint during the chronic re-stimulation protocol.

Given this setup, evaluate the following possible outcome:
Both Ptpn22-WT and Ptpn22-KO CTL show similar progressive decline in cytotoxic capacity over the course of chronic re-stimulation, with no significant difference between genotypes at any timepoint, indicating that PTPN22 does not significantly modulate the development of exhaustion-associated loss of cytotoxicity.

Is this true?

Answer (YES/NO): NO